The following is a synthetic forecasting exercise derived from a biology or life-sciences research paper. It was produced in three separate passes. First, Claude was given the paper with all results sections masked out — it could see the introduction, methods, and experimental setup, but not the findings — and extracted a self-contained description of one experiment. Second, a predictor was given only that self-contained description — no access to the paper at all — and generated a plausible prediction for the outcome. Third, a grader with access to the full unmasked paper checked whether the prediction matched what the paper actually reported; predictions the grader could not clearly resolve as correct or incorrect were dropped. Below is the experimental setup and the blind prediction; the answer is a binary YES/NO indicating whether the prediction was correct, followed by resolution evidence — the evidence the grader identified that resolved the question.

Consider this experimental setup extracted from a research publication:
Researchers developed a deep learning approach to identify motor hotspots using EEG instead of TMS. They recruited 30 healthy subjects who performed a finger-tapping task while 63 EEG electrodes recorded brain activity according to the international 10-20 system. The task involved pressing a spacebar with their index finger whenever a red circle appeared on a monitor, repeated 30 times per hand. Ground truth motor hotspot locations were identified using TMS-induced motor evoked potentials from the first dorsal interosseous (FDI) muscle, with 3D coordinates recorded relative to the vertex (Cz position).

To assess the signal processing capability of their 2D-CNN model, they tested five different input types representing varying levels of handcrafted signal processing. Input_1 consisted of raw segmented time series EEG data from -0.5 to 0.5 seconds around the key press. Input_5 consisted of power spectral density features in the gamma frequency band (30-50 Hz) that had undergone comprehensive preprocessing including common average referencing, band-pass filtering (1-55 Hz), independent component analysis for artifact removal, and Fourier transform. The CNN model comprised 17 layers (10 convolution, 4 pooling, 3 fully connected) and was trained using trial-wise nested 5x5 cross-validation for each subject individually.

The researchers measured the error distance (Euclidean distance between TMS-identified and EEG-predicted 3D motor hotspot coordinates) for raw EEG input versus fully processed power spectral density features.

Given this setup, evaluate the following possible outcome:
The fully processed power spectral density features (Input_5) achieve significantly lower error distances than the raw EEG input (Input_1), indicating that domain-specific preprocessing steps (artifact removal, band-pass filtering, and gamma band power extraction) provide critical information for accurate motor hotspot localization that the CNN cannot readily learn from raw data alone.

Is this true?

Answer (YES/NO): NO